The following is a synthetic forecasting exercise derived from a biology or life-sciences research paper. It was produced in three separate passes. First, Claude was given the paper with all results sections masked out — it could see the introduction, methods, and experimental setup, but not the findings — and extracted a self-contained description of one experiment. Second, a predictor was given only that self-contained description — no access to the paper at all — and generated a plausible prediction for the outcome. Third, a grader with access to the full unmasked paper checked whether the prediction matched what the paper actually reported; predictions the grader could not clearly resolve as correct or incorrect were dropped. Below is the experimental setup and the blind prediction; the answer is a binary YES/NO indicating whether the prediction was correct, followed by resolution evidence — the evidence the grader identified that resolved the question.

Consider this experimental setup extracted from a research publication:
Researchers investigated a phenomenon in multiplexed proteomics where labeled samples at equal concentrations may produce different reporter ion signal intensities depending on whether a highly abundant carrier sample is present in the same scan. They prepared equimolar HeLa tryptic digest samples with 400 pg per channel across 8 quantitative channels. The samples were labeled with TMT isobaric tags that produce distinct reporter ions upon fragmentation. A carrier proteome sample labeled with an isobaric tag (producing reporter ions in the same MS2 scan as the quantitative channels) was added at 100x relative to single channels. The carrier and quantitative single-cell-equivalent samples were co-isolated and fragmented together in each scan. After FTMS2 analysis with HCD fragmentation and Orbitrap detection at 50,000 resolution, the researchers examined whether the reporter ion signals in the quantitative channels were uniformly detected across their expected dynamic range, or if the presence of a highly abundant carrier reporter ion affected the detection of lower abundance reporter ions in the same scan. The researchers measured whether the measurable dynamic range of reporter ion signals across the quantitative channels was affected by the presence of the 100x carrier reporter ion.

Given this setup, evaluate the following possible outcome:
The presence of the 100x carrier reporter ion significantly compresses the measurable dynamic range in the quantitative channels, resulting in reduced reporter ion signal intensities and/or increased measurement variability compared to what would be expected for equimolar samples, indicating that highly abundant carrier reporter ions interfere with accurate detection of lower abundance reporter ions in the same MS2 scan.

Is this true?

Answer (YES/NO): YES